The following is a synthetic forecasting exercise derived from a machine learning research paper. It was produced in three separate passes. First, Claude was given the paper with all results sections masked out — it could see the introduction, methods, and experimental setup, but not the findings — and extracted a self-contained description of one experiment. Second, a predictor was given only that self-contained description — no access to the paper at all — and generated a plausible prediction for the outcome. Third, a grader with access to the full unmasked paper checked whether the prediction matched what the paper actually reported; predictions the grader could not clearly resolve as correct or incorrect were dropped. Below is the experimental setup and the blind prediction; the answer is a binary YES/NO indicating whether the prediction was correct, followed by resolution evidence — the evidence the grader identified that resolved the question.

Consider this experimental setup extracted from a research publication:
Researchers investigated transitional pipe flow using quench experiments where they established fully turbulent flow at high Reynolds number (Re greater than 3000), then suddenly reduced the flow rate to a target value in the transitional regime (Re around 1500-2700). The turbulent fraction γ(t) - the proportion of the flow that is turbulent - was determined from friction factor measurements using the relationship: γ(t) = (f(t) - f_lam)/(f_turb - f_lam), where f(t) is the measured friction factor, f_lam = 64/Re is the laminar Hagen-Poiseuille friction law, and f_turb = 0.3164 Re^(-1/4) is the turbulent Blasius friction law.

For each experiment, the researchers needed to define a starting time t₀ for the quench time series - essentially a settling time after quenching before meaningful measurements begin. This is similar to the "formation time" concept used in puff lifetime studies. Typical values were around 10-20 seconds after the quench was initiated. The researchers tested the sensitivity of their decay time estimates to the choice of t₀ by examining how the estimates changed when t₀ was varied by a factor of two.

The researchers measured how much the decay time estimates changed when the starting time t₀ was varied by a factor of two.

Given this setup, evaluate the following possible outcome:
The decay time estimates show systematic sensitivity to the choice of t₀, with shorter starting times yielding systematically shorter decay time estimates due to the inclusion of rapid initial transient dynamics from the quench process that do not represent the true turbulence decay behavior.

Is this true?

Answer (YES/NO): NO